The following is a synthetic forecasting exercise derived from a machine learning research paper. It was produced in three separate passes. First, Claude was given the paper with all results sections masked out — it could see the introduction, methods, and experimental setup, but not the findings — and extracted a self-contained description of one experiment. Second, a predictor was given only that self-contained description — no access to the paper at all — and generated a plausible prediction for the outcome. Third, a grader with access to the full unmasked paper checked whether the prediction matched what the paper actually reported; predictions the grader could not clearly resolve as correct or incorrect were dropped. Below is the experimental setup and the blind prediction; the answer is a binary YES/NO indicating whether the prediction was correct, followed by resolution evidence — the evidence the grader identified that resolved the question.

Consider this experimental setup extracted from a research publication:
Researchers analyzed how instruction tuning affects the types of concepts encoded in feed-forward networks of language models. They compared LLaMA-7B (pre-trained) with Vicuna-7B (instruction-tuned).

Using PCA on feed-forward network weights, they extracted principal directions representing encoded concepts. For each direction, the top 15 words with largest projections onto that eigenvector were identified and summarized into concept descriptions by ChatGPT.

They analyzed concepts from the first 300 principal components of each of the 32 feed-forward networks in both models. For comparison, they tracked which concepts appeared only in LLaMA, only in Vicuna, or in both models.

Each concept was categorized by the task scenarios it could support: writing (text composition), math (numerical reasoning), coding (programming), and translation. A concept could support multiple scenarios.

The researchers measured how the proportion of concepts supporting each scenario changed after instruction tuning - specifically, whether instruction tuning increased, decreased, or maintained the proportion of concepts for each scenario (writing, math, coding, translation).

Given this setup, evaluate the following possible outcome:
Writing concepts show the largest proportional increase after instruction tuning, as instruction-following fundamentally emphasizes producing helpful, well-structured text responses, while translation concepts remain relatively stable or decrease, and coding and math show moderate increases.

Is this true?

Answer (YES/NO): NO